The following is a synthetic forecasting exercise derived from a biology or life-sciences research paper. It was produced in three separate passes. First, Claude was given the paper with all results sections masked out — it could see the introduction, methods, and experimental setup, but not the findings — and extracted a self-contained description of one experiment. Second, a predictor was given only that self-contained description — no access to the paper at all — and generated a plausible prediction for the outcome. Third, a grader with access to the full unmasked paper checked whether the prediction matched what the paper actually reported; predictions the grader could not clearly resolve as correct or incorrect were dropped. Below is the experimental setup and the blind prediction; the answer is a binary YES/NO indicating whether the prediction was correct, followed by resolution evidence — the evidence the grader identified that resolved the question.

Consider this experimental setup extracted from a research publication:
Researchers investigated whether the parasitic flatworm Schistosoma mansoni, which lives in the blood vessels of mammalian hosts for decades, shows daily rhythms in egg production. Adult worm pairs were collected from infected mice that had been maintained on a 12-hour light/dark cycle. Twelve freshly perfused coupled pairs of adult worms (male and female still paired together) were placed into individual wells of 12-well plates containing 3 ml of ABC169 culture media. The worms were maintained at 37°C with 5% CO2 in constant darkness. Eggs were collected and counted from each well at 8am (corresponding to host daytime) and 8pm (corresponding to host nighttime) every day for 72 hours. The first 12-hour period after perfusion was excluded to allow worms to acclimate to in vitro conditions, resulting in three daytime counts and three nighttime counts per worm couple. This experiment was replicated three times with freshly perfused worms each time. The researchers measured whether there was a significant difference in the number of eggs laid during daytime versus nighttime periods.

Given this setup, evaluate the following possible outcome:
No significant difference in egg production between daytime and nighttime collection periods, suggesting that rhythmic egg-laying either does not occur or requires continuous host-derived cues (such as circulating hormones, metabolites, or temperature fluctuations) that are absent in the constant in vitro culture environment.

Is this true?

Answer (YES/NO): NO